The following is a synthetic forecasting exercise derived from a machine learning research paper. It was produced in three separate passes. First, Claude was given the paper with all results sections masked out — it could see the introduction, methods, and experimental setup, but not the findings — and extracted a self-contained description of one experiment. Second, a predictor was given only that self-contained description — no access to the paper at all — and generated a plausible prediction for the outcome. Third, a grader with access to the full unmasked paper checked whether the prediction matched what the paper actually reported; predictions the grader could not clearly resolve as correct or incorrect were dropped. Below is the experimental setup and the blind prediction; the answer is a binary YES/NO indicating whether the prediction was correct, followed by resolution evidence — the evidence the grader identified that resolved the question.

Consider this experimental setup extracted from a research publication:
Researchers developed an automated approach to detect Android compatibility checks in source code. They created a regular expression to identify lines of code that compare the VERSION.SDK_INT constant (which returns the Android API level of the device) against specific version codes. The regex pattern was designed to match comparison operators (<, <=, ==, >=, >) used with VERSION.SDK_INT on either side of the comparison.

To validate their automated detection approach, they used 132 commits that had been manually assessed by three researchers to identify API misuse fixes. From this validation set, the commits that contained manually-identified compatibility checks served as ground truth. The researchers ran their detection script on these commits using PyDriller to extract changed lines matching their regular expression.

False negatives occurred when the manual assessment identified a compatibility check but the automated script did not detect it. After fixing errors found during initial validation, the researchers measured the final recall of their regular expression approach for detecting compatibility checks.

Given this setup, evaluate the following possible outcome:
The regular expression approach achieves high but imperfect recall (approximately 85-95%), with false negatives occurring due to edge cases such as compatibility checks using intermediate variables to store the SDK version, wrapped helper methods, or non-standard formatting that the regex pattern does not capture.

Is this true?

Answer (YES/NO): NO